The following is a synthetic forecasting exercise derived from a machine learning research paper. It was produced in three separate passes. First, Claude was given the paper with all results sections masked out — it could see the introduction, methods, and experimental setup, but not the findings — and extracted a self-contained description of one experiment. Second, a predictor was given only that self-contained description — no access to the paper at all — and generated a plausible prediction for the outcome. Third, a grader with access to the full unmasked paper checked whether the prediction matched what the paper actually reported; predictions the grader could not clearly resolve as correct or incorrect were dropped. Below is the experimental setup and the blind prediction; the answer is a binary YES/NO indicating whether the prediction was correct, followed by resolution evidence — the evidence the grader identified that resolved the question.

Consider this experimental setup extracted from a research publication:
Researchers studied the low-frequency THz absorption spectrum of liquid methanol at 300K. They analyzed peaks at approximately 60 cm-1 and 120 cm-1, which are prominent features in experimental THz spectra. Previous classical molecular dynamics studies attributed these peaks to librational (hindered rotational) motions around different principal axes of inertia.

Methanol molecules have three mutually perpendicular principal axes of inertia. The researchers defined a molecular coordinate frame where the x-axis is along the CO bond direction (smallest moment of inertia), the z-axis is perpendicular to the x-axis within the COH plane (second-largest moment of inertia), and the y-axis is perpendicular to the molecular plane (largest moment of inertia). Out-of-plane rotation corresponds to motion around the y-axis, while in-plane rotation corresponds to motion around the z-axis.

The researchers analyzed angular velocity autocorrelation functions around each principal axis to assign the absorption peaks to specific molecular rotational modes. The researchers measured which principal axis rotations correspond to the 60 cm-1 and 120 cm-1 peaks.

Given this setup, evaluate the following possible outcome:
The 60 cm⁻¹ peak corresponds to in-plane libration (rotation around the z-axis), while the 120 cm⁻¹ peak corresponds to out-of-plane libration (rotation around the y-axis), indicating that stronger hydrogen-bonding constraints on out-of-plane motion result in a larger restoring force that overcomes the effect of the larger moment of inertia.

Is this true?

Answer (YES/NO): NO